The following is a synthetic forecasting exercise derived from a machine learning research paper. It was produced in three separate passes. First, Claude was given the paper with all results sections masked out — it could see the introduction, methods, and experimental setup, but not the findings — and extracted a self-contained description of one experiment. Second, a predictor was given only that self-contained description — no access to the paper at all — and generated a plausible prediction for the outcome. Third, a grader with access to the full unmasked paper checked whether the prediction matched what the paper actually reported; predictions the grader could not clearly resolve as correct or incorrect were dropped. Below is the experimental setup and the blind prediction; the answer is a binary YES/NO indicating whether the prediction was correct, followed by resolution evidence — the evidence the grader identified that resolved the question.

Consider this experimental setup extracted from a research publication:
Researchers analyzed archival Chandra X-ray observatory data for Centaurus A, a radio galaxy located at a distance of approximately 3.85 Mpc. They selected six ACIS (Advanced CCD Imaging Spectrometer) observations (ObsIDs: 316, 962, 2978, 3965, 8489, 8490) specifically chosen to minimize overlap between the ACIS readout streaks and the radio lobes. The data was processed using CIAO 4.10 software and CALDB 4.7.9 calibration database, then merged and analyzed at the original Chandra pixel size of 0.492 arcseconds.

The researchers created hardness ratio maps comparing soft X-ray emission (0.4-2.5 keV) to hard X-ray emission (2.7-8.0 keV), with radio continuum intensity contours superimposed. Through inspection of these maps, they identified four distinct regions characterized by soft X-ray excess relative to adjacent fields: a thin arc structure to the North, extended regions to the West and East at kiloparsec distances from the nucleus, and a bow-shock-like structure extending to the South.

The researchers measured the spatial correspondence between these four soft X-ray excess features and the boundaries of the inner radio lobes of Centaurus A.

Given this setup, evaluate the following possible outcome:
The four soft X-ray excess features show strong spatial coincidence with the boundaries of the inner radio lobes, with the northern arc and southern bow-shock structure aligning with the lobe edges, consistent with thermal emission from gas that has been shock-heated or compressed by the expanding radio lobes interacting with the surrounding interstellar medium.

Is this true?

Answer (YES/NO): NO